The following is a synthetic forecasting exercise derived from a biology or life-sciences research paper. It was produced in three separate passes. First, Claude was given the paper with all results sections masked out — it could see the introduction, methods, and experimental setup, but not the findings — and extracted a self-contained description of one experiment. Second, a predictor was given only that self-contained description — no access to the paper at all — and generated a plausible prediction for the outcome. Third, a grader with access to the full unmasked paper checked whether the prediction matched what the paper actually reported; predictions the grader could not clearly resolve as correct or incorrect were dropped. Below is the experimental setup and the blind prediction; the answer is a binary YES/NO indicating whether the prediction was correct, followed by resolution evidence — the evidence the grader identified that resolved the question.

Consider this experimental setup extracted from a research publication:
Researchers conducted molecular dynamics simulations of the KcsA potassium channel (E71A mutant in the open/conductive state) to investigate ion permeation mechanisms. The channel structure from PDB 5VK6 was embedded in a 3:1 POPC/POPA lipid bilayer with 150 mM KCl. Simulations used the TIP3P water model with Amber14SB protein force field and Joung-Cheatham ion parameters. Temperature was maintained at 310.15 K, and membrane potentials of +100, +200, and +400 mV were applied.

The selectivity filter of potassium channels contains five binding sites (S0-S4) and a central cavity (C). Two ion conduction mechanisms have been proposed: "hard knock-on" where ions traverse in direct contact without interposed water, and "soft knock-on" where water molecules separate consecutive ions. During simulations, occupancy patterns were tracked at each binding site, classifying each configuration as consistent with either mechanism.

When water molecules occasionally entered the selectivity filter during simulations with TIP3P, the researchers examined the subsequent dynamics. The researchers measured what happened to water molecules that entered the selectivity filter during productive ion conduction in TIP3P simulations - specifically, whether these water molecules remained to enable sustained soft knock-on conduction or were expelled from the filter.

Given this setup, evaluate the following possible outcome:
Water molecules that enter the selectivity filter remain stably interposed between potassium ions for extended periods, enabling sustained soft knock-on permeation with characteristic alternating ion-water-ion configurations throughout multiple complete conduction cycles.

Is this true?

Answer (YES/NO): NO